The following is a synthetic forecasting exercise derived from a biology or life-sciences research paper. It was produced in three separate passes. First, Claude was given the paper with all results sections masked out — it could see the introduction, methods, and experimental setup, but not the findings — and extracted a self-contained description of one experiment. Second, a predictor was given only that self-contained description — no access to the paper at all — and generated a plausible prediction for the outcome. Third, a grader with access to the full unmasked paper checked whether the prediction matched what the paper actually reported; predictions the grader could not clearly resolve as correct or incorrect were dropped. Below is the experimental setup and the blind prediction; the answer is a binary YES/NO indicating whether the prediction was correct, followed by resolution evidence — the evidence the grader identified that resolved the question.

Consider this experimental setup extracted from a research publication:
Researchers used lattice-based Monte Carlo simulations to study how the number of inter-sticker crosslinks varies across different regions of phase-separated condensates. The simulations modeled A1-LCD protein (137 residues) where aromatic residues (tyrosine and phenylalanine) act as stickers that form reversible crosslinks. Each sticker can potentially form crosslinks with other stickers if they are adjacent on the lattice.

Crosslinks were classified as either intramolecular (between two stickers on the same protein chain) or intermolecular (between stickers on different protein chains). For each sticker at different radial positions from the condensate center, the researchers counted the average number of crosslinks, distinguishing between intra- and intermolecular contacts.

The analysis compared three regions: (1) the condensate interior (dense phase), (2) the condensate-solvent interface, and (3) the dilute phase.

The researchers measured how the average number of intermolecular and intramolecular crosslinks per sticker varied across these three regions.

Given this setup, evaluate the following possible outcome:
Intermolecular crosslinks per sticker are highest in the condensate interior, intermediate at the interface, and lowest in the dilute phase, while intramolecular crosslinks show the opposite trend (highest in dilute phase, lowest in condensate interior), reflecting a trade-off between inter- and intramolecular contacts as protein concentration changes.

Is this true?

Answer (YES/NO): NO